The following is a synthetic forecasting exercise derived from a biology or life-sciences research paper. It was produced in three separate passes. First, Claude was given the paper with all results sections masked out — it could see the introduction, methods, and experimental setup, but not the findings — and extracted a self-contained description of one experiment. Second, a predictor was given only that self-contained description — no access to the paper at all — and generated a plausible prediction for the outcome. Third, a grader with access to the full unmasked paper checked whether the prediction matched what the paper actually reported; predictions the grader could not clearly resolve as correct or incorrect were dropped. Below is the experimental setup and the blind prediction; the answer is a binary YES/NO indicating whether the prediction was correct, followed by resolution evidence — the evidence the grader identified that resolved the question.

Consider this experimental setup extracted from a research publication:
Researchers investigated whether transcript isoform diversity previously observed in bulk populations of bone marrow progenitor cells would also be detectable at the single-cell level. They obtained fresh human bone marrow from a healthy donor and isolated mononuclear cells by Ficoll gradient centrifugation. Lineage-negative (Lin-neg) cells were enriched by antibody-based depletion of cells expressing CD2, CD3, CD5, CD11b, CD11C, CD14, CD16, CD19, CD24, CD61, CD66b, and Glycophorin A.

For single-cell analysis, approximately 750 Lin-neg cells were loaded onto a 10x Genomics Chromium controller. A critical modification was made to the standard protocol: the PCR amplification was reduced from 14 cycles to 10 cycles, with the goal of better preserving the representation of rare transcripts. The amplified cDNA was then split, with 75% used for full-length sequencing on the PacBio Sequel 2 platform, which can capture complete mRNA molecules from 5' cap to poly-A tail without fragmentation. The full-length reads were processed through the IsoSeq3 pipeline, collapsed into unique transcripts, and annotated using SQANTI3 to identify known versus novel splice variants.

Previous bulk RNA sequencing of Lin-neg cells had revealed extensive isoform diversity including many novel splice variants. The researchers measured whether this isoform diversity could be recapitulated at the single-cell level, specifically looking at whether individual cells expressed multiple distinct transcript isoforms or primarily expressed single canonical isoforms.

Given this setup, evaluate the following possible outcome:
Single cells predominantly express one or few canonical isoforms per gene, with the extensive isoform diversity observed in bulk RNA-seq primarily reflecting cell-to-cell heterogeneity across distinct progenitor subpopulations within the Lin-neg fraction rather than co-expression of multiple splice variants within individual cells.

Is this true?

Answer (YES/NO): NO